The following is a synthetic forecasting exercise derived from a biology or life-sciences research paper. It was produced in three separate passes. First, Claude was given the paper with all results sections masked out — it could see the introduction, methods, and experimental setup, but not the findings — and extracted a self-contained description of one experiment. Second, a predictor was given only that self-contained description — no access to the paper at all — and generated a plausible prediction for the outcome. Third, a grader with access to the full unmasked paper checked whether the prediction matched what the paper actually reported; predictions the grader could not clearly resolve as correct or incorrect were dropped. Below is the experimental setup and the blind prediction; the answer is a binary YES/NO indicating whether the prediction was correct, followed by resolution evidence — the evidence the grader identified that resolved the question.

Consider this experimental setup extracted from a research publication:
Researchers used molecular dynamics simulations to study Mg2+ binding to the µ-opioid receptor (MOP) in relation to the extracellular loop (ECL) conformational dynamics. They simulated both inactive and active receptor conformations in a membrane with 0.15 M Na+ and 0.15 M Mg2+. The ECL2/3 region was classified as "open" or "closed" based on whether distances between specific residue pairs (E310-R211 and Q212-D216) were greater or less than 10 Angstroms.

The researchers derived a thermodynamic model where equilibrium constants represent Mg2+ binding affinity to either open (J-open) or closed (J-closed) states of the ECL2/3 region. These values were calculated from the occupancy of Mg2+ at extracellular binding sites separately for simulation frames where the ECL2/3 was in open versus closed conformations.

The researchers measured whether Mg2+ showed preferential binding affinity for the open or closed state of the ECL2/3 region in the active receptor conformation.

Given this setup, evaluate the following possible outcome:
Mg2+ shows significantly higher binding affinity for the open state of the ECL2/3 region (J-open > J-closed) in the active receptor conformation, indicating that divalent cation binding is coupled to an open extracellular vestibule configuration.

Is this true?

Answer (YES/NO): NO